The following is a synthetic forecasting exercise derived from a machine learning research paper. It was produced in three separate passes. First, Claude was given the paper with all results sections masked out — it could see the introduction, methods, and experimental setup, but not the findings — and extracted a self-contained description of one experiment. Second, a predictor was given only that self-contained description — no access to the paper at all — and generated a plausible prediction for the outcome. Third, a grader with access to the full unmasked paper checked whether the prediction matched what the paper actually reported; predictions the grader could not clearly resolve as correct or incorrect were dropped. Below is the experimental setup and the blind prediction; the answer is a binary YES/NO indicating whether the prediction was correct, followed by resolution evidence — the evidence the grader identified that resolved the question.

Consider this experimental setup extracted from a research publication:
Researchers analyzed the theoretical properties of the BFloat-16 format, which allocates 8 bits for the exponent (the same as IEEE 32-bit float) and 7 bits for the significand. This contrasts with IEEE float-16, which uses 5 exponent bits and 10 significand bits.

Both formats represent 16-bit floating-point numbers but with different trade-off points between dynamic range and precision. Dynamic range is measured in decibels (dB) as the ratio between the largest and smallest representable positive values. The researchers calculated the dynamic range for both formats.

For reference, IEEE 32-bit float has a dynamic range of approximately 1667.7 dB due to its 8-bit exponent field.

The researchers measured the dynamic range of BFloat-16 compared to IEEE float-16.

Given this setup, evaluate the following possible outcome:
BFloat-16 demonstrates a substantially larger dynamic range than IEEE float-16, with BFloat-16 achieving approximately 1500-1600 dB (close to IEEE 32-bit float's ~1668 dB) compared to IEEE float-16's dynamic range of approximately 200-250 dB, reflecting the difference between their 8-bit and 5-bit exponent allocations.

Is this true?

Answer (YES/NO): YES